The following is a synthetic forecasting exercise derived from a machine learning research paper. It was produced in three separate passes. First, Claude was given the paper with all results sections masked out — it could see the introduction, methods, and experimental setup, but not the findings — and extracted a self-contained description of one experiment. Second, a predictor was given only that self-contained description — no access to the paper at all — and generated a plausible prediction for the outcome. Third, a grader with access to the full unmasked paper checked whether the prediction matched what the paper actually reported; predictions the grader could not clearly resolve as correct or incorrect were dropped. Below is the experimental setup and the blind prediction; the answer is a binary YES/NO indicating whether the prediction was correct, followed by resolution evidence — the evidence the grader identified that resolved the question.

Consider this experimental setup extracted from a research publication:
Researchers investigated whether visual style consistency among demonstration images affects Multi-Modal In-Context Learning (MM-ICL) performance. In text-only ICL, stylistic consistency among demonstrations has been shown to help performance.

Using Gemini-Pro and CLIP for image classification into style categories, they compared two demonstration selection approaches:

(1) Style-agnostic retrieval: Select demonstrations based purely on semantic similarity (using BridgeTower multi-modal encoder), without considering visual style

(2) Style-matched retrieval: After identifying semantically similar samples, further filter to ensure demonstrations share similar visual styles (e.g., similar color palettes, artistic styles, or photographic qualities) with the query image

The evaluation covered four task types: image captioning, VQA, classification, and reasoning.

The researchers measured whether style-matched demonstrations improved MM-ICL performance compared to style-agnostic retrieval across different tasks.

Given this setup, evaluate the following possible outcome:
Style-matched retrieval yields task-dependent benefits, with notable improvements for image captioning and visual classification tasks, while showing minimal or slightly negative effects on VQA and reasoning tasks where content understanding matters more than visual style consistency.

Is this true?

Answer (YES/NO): NO